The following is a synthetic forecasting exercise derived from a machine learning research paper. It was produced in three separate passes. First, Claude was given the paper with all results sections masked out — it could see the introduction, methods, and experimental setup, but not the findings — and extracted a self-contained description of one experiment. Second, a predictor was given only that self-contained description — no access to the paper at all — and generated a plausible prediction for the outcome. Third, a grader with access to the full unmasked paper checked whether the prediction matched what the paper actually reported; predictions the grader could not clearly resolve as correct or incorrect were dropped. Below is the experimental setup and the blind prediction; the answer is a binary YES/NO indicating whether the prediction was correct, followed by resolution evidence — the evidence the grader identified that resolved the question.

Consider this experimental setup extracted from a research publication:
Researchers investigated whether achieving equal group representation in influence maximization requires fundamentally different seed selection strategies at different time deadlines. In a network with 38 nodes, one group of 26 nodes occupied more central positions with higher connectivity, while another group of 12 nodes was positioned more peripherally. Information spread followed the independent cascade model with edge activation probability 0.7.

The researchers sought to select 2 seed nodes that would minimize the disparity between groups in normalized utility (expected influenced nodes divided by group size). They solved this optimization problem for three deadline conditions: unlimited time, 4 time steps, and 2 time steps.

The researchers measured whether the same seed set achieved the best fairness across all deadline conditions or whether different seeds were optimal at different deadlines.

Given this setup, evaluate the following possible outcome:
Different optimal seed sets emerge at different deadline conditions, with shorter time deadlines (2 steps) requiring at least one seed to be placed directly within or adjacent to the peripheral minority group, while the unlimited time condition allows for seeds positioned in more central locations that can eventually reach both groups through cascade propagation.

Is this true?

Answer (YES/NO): NO